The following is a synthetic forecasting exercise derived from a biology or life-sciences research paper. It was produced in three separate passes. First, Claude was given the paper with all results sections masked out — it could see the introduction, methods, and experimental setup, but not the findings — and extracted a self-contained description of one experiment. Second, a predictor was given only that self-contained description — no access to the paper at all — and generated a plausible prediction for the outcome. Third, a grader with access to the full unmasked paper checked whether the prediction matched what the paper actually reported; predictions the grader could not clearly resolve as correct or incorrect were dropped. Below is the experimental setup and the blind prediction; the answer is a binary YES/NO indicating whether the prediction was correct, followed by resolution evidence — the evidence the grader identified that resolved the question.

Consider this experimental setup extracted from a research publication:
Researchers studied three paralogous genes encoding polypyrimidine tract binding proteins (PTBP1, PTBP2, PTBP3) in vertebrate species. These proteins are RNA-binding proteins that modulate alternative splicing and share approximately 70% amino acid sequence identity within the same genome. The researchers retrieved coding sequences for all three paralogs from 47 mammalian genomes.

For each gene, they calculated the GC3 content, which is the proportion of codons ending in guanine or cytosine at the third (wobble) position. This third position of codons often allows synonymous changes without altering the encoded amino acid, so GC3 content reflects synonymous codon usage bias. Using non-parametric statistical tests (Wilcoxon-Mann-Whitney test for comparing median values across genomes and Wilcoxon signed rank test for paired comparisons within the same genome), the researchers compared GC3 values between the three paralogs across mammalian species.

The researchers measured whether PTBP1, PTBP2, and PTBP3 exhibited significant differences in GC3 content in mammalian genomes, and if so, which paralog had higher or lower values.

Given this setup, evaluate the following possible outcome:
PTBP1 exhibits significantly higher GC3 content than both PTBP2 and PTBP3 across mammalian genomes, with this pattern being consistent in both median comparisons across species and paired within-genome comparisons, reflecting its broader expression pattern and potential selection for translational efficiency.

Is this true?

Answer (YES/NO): YES